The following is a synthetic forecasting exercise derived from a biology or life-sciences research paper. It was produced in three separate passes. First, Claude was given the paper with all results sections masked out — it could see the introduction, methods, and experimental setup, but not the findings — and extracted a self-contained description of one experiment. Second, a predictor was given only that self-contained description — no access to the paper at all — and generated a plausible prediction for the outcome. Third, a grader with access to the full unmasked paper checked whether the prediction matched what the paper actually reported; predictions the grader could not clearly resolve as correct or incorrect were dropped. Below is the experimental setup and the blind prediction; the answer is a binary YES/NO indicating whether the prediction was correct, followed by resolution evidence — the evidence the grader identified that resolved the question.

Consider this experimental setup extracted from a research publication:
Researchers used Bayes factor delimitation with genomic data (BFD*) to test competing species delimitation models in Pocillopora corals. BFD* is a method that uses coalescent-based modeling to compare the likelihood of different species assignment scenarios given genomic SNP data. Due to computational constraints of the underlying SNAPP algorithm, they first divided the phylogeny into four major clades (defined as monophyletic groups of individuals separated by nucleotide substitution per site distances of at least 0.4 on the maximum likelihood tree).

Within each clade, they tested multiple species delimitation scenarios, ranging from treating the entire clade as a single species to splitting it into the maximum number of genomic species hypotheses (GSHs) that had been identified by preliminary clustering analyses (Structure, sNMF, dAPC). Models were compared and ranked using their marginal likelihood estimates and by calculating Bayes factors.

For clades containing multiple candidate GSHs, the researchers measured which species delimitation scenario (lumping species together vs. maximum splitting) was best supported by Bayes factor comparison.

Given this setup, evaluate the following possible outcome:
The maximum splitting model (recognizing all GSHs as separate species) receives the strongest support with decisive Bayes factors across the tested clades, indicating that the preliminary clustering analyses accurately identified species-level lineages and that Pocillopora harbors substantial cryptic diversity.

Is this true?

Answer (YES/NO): YES